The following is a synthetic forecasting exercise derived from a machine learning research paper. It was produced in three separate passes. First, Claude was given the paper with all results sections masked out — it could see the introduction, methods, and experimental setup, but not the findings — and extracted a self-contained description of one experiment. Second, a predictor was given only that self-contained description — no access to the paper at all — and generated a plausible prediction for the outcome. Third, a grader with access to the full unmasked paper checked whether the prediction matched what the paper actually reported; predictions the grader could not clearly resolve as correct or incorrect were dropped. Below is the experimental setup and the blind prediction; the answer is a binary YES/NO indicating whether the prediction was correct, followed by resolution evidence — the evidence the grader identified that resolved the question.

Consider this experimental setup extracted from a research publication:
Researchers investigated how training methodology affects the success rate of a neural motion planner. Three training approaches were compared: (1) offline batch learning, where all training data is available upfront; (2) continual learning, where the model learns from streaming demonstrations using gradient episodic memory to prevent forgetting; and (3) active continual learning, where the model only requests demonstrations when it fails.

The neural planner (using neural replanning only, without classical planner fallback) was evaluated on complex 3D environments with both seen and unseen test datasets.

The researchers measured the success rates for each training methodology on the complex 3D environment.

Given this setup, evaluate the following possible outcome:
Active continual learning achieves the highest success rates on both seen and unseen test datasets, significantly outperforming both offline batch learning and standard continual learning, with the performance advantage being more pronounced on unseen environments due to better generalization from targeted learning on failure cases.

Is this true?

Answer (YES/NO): NO